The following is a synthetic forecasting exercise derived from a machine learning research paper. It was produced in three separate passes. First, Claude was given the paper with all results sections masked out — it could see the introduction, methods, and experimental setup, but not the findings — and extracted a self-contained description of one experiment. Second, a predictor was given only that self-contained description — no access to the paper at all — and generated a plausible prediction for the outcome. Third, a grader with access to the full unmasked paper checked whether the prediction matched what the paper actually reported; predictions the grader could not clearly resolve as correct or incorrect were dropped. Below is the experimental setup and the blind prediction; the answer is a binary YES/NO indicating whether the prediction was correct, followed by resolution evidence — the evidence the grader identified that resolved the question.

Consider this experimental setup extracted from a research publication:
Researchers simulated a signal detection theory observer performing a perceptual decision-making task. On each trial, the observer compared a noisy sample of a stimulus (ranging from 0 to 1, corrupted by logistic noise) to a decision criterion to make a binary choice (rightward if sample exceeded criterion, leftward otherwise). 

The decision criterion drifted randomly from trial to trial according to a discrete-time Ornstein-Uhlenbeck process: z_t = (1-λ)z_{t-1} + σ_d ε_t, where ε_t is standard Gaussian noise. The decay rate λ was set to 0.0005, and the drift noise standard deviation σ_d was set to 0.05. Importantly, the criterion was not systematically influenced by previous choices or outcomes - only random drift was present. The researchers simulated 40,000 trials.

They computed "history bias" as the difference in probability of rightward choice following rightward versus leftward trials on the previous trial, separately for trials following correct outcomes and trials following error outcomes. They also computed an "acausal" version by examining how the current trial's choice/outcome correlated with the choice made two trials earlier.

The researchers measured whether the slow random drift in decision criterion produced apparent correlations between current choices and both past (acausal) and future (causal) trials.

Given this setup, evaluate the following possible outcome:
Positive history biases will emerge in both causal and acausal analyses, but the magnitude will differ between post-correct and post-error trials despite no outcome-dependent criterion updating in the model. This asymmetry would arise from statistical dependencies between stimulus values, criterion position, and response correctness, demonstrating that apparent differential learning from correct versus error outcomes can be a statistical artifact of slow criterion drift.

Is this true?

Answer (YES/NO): YES